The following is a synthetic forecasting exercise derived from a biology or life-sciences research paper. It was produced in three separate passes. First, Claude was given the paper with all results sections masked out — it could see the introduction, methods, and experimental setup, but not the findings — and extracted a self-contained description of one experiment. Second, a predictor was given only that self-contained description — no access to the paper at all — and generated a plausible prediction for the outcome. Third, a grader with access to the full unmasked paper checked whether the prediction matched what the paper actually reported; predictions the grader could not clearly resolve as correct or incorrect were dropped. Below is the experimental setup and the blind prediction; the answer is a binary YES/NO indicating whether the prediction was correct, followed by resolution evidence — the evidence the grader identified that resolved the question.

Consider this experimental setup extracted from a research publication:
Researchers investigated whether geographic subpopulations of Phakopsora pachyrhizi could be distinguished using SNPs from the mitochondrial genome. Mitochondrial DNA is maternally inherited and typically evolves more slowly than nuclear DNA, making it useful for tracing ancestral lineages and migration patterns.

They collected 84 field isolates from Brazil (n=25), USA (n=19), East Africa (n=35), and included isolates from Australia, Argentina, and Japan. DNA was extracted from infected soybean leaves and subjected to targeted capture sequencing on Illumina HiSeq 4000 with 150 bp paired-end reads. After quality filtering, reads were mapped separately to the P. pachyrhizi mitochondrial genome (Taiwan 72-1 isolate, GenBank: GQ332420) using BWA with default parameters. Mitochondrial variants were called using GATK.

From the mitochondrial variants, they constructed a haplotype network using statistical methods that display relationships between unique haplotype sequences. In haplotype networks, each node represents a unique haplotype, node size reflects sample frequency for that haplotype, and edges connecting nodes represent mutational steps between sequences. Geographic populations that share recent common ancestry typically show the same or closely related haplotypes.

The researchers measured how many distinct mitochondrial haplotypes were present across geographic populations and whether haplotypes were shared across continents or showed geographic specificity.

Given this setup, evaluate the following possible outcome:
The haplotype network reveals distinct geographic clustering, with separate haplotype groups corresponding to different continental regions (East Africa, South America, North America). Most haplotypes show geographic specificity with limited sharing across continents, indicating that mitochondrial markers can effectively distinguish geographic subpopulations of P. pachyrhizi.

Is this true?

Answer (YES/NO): YES